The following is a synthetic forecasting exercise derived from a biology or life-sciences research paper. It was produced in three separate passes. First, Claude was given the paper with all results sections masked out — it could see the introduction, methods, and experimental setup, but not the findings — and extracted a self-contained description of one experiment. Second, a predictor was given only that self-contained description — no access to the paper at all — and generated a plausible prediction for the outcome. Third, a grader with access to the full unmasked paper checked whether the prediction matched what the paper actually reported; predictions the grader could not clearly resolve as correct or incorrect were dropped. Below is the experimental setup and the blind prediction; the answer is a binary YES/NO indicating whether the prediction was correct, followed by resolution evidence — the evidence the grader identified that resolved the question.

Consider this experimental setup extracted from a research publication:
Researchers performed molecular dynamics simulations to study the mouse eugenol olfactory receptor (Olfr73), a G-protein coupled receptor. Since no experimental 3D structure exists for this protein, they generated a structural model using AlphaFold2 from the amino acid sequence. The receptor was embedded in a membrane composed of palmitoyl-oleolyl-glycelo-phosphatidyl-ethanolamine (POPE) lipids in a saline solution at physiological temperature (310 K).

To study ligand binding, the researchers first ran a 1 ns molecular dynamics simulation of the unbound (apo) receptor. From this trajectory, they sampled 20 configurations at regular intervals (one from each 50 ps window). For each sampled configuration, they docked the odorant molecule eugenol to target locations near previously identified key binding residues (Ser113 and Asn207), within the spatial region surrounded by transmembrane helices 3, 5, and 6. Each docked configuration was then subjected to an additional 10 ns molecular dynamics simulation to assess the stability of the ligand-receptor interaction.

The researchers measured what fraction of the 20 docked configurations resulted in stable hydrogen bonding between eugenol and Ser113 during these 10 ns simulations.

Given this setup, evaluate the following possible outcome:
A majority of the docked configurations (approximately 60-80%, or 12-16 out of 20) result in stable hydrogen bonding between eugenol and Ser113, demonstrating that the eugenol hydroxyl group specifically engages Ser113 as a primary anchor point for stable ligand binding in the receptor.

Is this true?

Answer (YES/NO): NO